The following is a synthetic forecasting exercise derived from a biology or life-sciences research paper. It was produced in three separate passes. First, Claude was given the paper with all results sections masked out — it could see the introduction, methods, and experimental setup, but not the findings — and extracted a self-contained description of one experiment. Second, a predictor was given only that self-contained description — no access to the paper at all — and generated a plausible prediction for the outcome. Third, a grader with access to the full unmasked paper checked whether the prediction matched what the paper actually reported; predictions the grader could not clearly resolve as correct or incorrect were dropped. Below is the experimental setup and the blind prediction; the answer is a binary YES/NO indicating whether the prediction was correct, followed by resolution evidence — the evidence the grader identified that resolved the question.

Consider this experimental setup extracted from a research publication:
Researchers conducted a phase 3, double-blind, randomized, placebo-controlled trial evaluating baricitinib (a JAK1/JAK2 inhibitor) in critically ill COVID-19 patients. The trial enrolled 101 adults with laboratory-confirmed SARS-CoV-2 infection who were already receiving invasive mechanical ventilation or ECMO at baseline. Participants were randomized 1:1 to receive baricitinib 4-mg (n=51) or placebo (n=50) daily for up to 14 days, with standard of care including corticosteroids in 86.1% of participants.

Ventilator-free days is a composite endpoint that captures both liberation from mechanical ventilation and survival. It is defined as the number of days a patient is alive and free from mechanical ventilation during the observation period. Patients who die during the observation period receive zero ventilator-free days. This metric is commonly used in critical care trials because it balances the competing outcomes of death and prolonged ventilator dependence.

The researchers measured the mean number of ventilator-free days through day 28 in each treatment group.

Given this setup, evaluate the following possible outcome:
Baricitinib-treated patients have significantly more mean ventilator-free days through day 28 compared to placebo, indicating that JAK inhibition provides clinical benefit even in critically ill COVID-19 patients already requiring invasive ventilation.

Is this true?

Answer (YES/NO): NO